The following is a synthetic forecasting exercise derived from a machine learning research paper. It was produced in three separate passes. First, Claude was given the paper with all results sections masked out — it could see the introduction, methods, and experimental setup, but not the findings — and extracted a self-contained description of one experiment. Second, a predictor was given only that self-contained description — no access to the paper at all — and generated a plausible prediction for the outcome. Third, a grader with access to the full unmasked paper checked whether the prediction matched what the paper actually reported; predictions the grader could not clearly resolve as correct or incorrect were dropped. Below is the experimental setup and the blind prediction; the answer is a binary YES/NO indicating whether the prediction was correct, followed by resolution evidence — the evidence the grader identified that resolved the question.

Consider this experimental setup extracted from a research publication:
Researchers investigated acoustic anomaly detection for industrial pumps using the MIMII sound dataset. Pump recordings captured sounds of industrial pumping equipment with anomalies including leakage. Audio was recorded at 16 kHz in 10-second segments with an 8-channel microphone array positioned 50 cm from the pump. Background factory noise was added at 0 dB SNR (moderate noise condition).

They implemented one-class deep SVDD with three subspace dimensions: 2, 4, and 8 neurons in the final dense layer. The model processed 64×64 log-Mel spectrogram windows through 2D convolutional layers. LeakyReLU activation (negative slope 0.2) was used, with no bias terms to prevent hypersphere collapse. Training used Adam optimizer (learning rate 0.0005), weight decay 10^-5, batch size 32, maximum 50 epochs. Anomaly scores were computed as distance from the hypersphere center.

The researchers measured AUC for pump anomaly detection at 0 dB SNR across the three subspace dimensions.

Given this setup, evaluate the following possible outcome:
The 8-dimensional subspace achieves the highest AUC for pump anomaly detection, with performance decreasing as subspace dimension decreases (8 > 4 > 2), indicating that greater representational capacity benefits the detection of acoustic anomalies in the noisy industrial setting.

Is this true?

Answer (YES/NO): NO